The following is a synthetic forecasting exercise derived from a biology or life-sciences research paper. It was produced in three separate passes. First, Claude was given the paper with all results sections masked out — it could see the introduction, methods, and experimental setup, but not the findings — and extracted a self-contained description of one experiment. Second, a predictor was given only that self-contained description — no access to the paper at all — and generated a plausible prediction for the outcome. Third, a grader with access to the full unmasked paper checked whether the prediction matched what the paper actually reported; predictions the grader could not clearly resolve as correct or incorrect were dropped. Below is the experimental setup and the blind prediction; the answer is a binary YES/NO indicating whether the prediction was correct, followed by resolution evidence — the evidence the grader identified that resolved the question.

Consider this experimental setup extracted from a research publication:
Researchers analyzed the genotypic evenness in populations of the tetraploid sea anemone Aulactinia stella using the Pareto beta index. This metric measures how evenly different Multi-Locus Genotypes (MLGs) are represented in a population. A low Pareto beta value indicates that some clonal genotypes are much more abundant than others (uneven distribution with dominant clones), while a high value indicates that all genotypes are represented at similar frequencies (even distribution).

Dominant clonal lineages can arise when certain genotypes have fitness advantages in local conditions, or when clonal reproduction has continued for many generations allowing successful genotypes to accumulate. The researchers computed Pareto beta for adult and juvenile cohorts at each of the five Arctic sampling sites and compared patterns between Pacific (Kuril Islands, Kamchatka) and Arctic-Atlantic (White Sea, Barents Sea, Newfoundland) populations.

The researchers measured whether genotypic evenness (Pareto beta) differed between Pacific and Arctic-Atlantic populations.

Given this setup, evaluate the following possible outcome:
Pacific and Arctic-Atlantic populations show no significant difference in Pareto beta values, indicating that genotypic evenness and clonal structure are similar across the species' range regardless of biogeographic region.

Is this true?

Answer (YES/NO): NO